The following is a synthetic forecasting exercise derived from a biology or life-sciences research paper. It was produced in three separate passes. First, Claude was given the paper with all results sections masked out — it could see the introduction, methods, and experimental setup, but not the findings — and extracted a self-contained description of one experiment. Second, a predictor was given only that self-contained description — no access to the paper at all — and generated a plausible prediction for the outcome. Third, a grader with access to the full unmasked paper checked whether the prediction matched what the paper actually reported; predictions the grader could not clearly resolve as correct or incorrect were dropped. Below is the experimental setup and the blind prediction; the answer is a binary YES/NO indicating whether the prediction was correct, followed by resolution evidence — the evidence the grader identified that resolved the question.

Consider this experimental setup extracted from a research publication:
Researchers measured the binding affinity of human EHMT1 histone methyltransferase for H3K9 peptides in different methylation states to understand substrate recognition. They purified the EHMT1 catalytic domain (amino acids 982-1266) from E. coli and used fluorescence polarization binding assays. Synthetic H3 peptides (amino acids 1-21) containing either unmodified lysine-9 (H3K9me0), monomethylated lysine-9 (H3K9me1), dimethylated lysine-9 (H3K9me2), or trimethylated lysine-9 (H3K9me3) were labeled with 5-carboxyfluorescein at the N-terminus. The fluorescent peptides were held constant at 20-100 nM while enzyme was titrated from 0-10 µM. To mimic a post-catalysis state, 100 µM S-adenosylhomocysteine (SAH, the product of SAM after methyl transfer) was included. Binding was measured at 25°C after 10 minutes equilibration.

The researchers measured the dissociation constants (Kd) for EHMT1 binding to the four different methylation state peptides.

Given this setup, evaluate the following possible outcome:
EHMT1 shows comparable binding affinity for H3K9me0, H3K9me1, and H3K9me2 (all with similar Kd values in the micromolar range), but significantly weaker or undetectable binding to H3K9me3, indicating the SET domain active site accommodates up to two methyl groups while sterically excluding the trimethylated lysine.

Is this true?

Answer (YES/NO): NO